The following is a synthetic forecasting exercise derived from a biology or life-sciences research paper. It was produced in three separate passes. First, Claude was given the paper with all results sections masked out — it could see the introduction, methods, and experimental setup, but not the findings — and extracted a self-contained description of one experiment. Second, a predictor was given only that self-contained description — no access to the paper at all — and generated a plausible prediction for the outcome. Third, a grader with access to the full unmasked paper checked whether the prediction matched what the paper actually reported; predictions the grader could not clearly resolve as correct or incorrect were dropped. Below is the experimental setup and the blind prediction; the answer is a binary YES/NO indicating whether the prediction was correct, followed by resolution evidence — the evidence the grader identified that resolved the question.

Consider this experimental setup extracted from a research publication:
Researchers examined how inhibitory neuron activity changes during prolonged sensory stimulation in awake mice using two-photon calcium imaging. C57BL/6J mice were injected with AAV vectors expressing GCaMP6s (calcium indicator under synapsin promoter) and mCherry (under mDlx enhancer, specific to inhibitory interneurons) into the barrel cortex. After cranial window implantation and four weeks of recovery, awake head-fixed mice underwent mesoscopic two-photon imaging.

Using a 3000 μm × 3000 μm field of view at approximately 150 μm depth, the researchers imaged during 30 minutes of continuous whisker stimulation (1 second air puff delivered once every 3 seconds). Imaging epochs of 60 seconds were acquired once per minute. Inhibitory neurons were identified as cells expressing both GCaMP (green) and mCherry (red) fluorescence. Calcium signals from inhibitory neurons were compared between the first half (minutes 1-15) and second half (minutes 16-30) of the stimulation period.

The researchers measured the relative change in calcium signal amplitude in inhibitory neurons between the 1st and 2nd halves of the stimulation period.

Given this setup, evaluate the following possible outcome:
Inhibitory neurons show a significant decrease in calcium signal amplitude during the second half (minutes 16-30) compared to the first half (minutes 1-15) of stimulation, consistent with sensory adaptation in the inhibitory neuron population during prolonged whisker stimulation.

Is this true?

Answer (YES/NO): NO